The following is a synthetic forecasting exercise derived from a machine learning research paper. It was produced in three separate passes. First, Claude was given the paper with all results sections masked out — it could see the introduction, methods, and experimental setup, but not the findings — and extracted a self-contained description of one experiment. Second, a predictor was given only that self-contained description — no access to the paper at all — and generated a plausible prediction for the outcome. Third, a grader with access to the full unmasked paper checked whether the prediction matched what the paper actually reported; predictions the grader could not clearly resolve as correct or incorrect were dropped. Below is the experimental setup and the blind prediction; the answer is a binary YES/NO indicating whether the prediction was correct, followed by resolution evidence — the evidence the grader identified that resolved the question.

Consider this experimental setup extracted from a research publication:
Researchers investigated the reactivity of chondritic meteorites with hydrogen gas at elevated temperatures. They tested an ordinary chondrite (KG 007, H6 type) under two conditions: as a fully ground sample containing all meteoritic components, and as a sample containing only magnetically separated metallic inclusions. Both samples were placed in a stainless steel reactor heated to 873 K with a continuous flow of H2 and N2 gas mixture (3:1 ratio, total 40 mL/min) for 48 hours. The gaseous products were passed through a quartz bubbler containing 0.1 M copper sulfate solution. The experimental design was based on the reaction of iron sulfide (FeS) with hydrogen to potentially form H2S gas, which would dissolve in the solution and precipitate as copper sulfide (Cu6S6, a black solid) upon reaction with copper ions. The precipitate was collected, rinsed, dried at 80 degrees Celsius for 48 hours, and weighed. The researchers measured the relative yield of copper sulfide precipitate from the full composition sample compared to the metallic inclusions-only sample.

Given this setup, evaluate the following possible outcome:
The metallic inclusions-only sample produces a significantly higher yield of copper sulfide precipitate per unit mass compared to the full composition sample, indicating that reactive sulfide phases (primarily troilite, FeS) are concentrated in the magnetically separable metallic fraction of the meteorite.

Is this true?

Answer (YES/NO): YES